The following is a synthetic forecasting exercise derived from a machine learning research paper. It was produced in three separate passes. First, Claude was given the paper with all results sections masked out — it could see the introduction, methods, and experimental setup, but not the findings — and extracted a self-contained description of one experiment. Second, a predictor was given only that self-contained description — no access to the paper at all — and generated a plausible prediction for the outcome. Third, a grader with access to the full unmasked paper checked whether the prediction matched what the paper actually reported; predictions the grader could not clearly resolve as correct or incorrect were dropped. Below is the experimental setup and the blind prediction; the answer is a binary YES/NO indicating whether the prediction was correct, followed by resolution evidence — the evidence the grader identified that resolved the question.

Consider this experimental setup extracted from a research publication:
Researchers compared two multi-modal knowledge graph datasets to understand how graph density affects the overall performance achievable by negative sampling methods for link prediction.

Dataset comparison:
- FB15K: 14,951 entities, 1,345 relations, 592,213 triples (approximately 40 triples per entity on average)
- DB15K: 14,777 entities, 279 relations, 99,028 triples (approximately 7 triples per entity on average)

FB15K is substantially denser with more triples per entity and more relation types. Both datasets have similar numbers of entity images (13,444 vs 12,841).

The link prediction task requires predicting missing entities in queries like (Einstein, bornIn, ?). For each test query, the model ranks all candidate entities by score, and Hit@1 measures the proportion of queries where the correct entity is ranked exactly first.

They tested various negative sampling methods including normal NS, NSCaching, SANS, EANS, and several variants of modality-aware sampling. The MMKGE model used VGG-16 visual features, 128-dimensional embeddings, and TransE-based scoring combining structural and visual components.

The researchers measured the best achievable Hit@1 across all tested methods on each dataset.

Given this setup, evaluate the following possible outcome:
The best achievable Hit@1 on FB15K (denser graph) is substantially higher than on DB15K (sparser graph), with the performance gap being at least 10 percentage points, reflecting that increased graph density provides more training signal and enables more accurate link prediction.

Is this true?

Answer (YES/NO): YES